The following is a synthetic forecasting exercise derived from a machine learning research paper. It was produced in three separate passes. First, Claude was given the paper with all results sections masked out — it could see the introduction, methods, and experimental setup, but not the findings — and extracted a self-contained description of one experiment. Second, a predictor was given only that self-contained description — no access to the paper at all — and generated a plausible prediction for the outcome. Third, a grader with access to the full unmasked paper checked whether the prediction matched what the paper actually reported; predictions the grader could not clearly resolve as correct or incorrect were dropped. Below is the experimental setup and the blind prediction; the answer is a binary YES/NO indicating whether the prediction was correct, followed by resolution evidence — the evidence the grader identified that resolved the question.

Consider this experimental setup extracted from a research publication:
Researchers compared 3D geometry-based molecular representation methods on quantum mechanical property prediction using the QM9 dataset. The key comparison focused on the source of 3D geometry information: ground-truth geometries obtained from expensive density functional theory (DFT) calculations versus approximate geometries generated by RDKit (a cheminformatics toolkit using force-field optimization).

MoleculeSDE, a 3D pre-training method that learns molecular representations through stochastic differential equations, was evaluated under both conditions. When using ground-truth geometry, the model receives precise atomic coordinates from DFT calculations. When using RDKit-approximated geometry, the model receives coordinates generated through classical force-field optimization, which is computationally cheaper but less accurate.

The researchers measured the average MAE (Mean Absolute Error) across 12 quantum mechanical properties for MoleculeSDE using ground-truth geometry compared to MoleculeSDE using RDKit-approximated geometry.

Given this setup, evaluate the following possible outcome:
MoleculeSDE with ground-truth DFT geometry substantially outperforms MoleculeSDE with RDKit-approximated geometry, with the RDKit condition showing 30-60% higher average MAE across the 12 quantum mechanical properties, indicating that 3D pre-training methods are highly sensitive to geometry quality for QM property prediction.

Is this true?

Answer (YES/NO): NO